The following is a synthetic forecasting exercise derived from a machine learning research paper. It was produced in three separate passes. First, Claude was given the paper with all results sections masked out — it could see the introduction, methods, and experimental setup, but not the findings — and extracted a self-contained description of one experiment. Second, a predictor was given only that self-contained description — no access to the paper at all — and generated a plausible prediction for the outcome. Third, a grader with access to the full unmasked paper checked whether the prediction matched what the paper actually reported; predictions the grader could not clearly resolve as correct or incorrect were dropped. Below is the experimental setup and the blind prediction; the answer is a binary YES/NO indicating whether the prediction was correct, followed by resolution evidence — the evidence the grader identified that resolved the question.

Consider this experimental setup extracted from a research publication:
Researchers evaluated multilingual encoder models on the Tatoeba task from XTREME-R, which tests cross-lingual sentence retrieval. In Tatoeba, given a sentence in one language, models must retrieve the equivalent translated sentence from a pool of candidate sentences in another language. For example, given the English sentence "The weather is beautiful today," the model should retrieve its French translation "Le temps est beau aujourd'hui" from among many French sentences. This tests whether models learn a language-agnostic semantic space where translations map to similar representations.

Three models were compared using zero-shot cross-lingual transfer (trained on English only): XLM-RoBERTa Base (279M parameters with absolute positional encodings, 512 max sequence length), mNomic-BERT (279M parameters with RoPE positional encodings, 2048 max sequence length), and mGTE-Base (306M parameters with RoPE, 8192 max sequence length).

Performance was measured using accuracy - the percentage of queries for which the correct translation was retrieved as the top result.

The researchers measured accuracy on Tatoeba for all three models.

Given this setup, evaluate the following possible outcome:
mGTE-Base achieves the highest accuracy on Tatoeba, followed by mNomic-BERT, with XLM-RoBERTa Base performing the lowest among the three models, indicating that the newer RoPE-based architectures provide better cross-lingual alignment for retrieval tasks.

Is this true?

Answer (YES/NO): NO